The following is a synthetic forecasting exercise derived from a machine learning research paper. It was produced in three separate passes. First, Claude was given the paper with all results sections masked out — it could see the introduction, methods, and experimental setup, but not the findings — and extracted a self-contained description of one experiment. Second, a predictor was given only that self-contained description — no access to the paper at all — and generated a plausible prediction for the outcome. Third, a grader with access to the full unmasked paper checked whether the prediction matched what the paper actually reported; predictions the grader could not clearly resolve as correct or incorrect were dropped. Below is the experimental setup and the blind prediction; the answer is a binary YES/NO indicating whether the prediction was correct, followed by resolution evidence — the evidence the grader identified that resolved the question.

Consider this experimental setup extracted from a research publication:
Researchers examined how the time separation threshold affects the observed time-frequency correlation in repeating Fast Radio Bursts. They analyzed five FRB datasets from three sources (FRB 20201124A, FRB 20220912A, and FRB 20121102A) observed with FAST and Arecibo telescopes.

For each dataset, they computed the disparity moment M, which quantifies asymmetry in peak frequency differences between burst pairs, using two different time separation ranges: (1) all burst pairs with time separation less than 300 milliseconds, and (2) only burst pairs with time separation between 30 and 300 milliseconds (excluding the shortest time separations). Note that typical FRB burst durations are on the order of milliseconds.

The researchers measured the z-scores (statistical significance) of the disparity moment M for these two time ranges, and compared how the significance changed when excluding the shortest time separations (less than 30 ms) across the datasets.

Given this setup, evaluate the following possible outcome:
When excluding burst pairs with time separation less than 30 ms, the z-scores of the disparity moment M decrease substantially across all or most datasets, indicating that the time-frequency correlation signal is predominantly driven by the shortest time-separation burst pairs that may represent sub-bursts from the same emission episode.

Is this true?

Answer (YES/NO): NO